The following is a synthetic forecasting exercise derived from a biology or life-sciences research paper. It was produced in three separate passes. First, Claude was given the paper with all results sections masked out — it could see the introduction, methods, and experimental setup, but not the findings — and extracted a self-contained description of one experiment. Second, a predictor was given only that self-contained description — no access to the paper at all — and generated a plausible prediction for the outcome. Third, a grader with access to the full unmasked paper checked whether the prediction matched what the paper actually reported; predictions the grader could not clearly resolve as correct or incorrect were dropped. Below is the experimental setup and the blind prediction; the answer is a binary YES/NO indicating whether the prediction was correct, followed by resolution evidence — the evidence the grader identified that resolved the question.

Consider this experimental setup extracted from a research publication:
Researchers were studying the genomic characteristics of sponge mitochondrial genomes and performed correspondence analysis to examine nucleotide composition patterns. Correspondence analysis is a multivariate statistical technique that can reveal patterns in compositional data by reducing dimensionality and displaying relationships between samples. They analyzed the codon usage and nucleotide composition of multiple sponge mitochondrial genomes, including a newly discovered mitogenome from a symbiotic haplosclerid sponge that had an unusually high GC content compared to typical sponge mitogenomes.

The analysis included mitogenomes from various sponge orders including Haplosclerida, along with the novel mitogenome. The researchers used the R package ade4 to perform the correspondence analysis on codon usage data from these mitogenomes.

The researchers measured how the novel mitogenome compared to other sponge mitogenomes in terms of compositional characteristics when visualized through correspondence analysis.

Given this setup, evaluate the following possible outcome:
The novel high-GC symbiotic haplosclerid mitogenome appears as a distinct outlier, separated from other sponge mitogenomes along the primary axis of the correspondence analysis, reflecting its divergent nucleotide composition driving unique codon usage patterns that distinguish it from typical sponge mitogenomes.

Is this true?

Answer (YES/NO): YES